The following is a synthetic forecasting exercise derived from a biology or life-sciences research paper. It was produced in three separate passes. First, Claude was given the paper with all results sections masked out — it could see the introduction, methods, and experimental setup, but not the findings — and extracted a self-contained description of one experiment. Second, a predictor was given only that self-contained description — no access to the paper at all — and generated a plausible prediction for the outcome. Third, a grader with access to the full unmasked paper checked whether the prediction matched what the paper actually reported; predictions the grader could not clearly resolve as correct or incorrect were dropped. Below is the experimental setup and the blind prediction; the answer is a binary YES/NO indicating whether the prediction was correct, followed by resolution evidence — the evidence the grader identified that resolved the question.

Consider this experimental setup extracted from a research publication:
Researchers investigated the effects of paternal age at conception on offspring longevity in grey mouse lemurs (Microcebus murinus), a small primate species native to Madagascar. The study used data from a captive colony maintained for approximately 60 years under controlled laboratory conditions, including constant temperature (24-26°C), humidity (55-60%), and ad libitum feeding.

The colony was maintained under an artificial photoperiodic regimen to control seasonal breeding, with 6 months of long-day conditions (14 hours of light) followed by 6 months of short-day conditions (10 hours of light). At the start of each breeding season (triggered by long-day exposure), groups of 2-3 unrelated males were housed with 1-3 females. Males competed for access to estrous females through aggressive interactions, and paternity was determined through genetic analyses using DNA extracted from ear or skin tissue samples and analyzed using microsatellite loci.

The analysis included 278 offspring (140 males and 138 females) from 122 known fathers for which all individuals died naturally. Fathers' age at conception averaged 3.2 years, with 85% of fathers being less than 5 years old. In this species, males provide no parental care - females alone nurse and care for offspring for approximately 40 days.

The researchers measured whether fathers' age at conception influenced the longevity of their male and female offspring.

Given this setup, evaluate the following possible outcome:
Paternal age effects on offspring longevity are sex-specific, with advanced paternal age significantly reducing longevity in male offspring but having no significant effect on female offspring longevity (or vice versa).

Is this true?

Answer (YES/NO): NO